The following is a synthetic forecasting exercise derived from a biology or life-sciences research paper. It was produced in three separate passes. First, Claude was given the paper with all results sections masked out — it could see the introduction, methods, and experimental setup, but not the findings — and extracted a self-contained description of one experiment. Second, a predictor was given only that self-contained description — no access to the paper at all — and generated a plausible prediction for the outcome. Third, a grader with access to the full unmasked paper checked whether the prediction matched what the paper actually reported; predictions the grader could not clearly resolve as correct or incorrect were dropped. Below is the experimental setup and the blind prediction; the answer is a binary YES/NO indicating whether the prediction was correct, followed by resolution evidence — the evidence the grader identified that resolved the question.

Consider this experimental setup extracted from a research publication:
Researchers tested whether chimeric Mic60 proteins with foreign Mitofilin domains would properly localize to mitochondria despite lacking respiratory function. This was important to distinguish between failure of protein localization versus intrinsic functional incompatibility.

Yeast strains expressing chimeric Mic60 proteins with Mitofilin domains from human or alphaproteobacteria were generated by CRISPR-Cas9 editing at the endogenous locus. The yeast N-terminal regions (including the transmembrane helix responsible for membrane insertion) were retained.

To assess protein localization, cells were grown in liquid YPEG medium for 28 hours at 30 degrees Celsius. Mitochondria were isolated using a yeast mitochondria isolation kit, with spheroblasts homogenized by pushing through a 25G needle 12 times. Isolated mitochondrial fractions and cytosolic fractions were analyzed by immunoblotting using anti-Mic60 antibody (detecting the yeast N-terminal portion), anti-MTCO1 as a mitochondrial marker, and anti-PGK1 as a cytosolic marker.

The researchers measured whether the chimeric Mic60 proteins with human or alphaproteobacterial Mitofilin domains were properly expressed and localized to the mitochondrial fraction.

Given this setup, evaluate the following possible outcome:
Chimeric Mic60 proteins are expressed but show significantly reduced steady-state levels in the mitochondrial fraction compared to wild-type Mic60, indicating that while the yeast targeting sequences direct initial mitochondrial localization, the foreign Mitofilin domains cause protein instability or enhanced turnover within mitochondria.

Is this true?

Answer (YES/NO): NO